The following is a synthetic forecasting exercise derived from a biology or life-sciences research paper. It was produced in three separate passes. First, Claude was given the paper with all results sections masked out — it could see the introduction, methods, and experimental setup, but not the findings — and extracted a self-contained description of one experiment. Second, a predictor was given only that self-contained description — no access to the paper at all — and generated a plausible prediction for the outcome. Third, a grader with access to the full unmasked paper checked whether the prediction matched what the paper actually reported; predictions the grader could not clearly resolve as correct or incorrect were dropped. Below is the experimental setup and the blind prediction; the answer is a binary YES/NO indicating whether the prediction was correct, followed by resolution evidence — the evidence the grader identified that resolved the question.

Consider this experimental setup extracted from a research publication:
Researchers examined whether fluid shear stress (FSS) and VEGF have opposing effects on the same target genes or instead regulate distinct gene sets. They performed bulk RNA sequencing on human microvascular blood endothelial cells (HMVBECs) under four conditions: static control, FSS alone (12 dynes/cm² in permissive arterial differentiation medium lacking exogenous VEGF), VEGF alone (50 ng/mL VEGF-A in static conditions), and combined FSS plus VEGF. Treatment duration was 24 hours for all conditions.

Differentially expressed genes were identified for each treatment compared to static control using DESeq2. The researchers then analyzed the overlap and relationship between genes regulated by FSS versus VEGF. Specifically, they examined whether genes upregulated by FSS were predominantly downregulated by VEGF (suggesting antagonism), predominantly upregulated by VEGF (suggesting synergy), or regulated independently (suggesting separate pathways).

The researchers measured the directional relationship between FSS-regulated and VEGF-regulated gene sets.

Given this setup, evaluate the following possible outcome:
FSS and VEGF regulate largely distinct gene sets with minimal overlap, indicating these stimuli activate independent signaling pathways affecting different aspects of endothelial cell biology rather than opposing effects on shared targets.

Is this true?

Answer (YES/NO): NO